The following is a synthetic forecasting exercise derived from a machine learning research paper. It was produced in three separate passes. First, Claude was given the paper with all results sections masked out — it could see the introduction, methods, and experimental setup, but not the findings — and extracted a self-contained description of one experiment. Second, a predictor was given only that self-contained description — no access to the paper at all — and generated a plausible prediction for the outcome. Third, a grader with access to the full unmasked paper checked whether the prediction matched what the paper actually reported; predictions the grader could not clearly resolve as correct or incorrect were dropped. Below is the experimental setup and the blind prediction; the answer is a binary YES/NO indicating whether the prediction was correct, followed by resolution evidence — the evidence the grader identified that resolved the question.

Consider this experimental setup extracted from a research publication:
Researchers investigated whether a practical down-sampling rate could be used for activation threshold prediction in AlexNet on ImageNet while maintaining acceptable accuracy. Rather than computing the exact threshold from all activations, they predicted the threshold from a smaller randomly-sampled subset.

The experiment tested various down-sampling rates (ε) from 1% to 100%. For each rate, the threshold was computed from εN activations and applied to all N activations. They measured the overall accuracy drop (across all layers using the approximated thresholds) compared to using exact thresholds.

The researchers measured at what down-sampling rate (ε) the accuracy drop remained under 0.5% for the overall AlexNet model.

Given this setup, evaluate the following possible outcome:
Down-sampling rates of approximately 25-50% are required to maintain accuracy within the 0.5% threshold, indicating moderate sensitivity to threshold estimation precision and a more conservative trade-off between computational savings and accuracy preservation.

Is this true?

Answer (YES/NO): NO